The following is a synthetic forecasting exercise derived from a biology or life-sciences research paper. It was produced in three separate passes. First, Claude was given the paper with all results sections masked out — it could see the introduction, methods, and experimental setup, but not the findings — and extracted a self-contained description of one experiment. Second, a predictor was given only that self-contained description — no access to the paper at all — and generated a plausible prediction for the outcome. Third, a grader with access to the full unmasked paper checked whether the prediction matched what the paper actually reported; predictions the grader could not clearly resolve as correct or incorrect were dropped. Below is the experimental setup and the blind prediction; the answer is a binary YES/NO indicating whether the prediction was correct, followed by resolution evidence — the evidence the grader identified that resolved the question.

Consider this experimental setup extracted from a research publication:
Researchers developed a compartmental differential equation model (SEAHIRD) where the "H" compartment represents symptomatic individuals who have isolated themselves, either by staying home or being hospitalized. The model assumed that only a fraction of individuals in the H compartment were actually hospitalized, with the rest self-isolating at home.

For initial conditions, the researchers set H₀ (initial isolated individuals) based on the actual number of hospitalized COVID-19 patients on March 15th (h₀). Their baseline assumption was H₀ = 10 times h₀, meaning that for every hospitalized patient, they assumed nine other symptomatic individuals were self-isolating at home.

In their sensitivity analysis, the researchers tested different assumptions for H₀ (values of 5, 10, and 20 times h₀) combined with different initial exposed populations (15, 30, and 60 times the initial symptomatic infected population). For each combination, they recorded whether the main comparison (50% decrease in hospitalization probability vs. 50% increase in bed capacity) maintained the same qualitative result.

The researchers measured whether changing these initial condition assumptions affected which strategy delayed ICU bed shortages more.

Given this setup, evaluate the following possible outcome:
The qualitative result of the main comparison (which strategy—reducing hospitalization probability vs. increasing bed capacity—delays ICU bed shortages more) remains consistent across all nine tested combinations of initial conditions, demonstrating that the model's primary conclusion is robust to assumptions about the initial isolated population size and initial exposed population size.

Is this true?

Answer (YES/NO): YES